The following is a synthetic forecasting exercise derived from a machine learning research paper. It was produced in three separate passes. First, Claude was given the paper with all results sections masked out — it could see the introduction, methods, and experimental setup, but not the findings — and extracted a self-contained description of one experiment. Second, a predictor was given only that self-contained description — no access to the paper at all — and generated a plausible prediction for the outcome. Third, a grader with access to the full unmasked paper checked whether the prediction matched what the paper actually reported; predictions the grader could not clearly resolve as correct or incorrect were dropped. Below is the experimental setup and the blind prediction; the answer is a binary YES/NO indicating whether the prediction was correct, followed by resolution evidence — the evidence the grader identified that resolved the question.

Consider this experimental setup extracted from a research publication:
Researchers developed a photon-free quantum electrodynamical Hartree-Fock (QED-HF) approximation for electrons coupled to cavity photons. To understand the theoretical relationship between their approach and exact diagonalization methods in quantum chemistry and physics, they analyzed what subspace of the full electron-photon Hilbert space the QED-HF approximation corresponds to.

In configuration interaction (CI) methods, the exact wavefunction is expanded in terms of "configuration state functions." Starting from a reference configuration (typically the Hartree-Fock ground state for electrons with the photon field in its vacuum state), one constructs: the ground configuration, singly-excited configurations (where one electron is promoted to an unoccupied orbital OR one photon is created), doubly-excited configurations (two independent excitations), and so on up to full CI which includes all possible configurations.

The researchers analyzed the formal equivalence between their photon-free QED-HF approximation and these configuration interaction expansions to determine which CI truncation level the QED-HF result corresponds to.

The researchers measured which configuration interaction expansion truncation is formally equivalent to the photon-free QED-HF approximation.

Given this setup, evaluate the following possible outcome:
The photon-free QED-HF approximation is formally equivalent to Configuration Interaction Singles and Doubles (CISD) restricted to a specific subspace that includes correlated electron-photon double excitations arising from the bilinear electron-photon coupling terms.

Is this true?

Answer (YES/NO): NO